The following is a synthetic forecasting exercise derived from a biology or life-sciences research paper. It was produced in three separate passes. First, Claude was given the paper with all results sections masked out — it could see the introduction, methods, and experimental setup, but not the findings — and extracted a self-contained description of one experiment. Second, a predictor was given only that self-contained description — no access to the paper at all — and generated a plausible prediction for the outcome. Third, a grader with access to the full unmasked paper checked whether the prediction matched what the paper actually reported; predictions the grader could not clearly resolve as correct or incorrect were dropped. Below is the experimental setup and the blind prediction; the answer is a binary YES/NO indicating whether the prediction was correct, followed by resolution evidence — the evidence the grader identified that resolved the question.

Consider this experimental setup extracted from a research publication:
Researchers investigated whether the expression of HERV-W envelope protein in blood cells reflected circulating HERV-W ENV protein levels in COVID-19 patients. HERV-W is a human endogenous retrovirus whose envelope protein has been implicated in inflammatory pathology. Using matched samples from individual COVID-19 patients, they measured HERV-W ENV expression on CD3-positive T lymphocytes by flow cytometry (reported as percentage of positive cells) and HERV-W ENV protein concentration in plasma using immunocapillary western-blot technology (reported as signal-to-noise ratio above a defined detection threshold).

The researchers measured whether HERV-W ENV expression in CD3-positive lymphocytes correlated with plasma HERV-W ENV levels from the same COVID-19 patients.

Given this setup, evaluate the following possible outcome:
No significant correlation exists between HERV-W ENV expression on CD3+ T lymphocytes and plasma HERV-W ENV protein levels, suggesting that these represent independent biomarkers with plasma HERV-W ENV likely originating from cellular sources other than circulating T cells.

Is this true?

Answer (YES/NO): NO